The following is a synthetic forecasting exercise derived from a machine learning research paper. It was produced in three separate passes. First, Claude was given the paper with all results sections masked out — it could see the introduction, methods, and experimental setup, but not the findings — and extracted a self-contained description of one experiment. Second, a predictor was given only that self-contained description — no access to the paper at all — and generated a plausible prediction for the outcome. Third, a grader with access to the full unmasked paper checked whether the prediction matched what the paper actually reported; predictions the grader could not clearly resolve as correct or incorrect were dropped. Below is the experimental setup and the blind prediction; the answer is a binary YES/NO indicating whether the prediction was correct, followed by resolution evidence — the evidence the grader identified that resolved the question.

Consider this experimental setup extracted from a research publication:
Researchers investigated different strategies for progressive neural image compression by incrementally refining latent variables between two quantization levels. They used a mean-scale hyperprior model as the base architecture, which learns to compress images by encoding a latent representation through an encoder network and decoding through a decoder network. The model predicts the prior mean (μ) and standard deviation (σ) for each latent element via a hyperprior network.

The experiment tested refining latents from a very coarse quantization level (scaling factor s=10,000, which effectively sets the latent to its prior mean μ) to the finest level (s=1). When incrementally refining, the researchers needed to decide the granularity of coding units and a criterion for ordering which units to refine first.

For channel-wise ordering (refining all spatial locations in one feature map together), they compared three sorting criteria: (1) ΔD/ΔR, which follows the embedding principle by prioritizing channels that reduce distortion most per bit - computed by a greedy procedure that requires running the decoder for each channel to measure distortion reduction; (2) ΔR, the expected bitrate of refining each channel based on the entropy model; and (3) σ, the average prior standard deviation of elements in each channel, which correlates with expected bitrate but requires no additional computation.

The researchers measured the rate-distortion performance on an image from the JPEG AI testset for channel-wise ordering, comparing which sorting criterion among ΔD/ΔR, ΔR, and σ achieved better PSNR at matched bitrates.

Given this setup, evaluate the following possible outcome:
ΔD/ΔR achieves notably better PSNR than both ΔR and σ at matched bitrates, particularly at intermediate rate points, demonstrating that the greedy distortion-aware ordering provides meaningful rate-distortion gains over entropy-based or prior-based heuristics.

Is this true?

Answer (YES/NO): NO